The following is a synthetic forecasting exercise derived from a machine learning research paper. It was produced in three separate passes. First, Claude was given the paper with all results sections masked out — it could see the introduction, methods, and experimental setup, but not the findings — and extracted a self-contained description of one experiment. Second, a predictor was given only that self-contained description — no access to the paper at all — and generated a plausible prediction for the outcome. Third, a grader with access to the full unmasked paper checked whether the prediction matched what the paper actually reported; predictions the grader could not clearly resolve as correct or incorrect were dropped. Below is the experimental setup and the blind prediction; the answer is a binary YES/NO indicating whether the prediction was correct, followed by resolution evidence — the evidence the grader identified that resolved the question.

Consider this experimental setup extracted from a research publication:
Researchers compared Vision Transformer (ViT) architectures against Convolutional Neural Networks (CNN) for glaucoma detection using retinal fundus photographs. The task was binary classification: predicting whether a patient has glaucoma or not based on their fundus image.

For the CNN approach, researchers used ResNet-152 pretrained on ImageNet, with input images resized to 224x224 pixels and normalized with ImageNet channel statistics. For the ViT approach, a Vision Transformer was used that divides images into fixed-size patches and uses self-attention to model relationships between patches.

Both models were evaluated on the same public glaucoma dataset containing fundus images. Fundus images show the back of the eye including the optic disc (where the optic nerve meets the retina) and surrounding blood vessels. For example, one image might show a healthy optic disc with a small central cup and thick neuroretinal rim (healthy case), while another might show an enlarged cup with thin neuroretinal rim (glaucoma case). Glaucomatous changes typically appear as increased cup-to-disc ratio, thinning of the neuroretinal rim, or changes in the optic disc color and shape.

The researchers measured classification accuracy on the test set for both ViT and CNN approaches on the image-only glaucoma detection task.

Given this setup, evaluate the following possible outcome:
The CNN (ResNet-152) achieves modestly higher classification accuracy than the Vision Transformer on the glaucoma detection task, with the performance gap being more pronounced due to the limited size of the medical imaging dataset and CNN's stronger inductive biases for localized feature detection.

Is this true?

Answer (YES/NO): NO